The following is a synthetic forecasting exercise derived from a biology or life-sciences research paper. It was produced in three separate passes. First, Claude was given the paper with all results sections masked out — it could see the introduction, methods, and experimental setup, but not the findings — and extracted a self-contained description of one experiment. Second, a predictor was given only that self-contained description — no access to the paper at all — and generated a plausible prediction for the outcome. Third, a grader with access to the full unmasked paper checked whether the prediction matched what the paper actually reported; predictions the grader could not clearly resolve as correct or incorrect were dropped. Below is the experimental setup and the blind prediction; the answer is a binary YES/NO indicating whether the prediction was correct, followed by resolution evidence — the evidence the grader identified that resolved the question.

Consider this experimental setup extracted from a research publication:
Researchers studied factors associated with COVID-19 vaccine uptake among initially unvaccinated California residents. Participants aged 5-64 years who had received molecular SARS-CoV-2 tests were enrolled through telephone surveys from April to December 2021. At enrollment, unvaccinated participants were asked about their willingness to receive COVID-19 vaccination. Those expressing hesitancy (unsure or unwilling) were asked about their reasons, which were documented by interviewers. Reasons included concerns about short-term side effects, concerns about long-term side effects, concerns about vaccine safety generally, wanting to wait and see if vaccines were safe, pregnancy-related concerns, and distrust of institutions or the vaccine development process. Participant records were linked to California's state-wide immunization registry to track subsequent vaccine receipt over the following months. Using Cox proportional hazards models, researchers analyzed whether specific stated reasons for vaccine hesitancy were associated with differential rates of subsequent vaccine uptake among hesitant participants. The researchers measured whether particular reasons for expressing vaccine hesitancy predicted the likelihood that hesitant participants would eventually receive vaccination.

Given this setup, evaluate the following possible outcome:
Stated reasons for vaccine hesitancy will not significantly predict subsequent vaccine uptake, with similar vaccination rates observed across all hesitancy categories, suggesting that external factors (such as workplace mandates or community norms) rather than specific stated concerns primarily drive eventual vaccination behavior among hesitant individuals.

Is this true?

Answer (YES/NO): NO